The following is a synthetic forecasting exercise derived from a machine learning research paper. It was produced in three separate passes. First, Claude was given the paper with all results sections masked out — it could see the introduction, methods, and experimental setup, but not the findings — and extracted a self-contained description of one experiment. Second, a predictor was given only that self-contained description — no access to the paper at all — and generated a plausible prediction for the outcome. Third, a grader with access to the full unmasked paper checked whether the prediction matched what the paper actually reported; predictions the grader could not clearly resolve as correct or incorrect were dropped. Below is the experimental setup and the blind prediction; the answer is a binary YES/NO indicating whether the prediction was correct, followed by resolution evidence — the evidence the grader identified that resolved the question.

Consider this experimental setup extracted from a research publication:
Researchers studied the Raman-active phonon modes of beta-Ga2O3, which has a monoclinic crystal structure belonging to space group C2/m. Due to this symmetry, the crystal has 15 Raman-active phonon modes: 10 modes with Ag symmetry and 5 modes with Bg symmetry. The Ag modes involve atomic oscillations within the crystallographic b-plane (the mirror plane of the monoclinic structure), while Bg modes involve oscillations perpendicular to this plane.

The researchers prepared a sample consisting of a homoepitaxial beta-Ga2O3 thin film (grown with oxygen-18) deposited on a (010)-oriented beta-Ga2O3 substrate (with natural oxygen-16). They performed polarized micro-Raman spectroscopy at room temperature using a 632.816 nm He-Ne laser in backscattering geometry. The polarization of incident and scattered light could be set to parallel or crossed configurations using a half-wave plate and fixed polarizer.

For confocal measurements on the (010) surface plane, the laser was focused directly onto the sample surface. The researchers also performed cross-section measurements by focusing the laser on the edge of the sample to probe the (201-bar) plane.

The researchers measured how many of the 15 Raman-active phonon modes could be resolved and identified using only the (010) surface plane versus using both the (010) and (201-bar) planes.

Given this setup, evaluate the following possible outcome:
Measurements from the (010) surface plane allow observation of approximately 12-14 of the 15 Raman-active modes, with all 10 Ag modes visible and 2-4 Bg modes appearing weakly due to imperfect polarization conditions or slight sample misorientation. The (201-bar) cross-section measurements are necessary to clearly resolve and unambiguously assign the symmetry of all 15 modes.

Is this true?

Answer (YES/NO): NO